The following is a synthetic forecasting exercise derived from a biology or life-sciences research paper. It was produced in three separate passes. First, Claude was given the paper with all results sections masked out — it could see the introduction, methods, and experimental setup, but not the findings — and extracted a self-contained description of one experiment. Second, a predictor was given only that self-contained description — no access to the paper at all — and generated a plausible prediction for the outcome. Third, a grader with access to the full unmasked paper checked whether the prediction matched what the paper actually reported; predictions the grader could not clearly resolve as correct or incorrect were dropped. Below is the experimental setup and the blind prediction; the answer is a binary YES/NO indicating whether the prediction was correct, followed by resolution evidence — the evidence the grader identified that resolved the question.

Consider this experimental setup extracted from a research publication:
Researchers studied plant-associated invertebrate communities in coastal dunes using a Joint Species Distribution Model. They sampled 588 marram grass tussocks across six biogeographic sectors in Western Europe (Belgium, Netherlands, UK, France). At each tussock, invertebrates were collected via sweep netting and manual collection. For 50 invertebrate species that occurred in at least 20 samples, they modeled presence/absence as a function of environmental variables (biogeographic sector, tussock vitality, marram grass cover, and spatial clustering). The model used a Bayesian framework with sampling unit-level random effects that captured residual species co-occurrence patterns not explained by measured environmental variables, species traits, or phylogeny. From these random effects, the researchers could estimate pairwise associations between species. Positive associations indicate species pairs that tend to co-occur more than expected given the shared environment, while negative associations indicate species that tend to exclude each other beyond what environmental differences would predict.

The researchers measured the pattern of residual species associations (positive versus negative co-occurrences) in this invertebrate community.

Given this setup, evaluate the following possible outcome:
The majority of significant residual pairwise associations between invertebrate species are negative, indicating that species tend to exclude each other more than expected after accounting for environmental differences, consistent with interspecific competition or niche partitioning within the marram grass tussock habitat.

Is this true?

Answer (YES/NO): NO